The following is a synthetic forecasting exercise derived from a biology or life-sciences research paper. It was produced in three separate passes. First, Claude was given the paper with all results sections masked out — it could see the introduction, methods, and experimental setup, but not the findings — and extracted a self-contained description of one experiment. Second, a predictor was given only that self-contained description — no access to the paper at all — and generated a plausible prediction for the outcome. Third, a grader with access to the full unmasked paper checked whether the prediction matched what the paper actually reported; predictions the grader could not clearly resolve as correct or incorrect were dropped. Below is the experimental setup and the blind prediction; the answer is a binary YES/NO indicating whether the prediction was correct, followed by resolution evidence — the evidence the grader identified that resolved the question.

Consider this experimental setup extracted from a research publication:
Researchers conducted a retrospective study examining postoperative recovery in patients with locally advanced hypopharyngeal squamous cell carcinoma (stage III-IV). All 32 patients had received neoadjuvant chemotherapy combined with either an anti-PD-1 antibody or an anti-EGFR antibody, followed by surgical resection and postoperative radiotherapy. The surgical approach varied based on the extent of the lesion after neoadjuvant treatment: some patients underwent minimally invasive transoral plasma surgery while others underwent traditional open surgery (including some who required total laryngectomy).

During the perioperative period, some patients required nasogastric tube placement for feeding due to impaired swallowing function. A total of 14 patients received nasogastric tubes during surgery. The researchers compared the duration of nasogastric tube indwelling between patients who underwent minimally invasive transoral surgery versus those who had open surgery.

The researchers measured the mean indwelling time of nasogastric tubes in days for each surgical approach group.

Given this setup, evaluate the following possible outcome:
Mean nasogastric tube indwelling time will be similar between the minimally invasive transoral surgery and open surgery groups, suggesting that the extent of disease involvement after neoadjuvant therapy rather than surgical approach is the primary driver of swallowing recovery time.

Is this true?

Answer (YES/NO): NO